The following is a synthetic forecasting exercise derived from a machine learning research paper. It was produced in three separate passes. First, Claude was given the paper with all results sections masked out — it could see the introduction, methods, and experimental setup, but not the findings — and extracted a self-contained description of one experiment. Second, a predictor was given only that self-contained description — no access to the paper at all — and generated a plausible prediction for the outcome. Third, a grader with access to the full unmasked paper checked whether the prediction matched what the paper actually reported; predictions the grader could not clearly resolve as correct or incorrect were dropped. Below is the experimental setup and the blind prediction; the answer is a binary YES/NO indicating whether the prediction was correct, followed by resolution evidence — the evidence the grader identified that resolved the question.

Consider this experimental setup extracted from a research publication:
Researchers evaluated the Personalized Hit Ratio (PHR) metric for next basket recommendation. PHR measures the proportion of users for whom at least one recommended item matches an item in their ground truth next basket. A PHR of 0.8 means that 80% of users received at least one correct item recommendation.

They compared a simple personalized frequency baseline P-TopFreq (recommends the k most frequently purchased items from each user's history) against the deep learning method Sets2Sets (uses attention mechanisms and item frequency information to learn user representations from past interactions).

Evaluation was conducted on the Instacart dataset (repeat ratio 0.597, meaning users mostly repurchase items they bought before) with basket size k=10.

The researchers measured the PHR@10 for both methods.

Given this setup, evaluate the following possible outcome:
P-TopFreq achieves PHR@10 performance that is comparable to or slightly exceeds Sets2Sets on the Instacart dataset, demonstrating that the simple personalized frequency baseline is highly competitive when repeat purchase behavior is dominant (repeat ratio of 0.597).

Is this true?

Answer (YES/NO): NO